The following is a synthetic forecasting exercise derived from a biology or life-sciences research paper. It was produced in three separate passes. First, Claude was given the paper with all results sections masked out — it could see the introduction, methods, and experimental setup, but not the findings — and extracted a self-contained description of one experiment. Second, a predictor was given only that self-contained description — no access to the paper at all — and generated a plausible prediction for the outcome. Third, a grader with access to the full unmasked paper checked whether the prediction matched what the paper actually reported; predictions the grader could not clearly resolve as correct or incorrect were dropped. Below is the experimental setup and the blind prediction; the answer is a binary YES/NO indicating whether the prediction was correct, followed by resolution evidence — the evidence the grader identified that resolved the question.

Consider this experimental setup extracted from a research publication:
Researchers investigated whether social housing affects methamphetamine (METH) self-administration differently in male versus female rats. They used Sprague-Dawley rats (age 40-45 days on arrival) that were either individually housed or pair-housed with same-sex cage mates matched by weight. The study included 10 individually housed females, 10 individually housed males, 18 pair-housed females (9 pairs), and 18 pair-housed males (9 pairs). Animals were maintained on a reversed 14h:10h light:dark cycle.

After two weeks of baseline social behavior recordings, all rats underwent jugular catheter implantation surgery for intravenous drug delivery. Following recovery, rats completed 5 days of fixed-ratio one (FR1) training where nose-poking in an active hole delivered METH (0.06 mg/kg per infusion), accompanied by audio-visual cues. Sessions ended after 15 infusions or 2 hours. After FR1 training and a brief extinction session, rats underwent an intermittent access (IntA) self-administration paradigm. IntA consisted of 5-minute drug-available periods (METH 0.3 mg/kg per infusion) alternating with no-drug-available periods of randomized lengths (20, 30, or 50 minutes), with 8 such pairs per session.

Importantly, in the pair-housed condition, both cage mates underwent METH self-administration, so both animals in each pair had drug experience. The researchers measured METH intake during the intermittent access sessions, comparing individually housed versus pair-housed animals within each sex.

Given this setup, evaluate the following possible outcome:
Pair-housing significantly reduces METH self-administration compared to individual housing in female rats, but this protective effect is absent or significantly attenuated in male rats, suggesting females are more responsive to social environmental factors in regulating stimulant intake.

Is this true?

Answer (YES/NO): YES